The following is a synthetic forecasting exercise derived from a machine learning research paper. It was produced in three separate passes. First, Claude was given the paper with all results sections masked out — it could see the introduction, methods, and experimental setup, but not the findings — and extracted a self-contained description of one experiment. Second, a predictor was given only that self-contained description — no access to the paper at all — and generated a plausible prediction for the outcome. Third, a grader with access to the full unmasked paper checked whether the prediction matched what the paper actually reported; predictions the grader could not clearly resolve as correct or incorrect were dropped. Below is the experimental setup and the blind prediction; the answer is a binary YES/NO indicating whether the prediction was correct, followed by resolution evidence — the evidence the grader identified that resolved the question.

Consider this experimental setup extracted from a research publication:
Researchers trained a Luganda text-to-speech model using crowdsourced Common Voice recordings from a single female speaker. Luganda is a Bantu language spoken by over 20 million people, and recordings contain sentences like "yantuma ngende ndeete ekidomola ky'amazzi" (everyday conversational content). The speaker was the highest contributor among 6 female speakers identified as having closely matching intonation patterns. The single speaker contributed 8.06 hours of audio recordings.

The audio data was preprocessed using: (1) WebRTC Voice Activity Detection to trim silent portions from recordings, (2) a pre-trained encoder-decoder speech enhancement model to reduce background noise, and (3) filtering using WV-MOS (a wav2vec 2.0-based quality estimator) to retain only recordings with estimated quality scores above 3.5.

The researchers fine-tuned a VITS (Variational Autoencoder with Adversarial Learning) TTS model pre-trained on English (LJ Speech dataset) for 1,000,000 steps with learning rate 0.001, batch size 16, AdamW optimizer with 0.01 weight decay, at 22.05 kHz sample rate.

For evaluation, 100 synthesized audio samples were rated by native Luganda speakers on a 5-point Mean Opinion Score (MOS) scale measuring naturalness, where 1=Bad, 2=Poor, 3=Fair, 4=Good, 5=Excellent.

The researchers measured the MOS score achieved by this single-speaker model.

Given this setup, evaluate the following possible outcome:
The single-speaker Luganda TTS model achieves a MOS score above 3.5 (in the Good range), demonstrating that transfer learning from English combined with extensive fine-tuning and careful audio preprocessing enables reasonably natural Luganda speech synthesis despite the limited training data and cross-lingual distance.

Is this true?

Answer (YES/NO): NO